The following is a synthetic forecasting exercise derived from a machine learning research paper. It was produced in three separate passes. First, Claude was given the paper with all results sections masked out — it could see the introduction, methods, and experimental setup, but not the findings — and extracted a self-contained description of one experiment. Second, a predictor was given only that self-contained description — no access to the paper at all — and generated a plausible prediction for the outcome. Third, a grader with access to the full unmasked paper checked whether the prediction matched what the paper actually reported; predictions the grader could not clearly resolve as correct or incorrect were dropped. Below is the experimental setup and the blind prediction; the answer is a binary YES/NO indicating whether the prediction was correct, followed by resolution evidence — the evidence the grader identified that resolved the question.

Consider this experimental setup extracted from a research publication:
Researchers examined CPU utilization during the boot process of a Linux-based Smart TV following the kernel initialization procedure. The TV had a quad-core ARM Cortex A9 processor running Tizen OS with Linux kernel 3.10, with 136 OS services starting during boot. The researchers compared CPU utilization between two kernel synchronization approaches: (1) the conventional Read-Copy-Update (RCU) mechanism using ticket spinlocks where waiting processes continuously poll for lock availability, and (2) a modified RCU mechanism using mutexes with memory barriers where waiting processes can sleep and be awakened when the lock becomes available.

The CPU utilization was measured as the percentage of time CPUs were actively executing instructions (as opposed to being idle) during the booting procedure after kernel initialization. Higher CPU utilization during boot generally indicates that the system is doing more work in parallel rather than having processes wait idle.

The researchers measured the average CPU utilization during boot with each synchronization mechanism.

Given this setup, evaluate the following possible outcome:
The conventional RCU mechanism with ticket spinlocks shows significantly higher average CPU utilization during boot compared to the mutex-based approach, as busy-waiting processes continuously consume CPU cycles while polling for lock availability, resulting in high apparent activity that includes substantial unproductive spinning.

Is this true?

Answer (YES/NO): NO